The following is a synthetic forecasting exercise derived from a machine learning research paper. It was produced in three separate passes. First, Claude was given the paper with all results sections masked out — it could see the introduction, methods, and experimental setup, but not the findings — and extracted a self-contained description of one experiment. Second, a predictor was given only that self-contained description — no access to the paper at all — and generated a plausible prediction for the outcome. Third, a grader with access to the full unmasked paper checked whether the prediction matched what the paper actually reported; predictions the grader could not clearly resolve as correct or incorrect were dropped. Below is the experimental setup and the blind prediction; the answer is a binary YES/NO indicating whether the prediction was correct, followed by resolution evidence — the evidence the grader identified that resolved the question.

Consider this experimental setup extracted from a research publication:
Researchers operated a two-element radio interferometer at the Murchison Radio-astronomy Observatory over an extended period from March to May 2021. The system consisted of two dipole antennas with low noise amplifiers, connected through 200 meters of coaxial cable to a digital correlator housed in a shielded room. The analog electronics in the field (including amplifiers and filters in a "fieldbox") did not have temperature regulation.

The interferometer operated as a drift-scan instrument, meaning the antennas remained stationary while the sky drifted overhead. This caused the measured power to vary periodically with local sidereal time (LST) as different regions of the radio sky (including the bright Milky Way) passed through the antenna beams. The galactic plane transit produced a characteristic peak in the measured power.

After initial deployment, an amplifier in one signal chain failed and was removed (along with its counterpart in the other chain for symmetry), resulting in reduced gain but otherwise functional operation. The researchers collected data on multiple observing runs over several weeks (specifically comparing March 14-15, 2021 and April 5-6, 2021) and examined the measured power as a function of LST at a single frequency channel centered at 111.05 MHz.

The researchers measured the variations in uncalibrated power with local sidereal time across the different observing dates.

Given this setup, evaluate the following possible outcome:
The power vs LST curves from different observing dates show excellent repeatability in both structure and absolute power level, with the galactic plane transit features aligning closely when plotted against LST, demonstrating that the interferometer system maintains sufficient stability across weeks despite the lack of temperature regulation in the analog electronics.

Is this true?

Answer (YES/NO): NO